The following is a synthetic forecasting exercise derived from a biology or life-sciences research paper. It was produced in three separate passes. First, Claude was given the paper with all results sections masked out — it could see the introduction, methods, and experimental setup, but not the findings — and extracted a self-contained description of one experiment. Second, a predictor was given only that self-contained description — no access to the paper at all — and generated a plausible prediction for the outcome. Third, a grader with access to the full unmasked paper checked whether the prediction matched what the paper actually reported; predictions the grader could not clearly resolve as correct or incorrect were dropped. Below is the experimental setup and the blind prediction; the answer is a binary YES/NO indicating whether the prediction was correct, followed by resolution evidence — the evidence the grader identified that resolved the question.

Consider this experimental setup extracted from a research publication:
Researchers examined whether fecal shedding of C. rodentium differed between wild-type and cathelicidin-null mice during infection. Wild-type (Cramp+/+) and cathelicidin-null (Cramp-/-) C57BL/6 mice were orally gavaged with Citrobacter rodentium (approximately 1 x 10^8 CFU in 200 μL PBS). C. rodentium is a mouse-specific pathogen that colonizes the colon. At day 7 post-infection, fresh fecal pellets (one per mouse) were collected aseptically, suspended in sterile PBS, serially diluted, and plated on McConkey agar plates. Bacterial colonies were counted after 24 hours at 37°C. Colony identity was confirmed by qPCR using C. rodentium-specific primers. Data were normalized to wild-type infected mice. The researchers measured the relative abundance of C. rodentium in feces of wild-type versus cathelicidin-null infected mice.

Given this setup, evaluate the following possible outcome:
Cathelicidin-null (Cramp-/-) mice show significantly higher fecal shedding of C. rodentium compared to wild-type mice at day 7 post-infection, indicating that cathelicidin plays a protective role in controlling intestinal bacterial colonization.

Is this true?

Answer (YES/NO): YES